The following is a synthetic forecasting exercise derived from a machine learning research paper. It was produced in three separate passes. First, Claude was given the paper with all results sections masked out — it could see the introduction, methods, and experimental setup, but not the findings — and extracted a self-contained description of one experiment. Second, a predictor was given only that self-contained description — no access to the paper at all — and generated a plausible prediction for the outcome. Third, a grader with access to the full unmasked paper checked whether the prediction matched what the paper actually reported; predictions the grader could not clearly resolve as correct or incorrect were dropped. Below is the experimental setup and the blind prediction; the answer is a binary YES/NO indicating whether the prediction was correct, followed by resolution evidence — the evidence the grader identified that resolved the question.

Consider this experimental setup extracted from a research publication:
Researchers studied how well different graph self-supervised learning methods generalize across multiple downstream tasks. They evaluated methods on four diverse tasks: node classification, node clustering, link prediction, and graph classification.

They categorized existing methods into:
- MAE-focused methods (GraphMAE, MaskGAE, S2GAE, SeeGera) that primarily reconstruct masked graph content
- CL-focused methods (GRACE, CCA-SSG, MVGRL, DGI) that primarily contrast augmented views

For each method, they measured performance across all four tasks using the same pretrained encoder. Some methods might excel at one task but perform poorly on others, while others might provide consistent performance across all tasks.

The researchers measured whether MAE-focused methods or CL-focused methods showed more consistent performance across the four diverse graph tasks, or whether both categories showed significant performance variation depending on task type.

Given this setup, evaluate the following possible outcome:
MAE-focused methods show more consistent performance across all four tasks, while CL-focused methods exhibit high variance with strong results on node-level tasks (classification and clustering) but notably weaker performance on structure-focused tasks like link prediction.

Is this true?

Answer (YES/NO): NO